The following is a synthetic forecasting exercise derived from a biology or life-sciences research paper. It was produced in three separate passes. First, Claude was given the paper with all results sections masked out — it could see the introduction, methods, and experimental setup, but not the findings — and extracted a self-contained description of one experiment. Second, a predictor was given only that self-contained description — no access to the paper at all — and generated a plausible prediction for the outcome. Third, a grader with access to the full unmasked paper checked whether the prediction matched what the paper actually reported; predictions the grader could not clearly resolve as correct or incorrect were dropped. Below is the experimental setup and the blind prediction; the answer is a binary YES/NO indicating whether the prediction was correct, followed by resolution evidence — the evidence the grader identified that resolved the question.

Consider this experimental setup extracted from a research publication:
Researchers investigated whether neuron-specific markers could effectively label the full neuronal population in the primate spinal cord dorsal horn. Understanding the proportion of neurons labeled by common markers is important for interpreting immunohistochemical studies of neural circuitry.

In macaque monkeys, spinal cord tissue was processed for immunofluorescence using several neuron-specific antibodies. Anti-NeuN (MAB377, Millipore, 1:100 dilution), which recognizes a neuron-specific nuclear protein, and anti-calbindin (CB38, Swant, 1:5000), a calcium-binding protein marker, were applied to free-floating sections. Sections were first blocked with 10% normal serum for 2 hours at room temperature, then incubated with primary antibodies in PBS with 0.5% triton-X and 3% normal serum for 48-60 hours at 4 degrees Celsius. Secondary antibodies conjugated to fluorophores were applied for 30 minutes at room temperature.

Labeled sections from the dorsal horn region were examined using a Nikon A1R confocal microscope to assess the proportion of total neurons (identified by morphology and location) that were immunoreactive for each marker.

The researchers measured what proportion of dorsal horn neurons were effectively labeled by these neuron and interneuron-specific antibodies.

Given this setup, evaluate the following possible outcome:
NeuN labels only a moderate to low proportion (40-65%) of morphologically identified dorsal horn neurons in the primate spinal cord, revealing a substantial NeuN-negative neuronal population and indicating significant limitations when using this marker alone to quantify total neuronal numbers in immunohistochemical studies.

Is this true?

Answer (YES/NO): NO